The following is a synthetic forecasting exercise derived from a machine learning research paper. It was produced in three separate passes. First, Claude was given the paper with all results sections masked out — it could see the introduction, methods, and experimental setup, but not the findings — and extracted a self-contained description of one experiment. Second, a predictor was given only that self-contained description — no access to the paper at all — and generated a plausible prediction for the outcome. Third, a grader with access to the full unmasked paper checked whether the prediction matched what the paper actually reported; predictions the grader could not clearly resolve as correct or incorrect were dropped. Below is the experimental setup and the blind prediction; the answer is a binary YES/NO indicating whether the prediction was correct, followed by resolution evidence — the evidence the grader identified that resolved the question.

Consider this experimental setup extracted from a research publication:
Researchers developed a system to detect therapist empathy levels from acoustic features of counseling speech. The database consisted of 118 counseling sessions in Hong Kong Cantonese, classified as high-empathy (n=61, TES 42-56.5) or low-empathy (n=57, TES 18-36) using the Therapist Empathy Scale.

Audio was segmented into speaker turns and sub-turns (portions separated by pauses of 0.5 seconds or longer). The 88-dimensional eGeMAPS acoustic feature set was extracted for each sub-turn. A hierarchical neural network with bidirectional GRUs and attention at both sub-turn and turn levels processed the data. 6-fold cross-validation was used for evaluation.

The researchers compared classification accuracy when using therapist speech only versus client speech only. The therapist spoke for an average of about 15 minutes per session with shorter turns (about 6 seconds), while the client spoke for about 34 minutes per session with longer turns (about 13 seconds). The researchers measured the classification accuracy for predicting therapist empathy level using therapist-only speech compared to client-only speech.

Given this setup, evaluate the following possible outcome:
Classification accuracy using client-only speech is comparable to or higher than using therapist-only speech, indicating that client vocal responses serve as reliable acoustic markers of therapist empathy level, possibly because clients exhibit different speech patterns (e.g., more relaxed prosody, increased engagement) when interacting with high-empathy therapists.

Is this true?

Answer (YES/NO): NO